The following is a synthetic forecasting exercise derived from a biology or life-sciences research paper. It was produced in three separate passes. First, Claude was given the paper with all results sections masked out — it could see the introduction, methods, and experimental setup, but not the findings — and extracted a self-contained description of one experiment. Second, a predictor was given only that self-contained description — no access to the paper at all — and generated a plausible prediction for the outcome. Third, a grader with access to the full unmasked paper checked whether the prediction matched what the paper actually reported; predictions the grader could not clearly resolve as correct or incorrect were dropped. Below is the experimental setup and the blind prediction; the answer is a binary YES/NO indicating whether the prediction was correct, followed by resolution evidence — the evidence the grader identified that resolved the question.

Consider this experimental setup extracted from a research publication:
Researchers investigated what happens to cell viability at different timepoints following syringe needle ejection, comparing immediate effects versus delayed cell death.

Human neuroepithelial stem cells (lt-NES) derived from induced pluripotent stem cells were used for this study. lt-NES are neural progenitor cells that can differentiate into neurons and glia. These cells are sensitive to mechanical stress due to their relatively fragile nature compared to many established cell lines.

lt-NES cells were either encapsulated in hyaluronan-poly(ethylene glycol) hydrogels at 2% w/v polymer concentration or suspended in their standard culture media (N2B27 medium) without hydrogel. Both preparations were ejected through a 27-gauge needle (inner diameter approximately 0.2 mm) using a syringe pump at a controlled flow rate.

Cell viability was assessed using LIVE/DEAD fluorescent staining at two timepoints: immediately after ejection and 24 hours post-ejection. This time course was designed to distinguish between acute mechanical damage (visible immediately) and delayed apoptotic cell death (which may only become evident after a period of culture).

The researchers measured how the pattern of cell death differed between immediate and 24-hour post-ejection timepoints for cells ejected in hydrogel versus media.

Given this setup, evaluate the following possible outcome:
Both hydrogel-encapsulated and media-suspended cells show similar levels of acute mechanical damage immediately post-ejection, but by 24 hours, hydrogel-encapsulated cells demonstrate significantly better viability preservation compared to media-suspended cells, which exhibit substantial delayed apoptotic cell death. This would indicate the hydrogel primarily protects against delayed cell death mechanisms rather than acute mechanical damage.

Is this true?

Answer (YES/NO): NO